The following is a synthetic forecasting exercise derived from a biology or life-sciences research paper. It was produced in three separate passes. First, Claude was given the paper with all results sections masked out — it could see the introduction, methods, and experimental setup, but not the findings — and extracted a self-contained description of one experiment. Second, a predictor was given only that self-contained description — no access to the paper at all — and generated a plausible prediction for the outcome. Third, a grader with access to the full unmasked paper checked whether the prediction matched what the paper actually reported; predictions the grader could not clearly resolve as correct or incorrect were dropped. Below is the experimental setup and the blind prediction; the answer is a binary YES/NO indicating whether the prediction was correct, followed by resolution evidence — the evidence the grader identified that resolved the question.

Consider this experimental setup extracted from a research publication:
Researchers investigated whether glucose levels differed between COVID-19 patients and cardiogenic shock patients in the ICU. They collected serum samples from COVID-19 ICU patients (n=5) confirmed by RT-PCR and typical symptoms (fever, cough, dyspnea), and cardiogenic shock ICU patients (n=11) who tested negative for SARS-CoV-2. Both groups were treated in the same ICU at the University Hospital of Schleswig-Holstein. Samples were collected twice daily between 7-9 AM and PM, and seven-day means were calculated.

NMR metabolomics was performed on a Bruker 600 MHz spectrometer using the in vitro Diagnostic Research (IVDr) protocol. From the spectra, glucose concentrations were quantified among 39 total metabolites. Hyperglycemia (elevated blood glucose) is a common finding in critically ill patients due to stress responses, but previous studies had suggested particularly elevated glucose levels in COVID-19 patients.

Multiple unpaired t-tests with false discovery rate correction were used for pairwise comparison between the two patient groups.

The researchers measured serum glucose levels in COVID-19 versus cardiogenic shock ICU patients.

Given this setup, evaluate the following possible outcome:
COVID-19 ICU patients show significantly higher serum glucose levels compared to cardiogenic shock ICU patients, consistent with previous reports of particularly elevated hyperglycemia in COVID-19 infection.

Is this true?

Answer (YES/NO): NO